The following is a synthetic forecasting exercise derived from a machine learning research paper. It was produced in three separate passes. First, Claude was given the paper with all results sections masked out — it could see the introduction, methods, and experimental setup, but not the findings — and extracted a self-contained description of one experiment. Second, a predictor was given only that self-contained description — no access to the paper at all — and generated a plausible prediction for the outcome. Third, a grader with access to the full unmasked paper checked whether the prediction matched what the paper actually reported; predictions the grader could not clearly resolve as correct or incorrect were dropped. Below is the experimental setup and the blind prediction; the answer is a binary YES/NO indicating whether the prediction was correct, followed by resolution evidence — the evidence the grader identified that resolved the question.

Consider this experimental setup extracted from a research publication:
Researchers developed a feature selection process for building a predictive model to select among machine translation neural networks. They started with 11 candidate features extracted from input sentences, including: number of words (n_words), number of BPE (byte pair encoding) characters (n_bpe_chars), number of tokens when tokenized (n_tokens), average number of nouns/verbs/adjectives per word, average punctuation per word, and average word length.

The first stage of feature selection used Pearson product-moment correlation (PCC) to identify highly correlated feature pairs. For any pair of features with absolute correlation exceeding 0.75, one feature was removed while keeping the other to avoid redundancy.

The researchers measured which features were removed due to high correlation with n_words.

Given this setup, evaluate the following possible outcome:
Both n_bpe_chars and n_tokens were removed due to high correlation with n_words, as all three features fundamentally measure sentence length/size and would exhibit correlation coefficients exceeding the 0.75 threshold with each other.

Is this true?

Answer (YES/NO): YES